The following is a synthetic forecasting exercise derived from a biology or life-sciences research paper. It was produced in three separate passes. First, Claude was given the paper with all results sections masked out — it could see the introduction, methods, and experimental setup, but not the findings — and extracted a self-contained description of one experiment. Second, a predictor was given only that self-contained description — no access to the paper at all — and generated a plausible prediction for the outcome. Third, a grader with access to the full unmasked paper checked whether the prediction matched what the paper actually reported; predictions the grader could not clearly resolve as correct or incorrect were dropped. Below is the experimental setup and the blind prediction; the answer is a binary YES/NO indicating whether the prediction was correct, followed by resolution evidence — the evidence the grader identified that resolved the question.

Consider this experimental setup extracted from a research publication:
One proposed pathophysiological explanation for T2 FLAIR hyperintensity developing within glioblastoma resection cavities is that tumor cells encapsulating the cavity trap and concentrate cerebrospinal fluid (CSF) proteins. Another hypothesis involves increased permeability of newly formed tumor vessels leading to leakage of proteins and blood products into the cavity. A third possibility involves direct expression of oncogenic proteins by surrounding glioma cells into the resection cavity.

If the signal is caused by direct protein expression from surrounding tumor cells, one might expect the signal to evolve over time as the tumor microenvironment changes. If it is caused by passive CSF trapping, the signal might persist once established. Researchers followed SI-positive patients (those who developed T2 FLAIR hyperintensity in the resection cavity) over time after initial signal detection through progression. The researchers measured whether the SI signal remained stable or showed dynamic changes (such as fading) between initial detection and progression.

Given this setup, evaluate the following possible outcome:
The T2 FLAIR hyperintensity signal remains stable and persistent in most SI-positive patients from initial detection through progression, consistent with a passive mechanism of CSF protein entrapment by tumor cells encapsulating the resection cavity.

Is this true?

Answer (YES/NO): NO